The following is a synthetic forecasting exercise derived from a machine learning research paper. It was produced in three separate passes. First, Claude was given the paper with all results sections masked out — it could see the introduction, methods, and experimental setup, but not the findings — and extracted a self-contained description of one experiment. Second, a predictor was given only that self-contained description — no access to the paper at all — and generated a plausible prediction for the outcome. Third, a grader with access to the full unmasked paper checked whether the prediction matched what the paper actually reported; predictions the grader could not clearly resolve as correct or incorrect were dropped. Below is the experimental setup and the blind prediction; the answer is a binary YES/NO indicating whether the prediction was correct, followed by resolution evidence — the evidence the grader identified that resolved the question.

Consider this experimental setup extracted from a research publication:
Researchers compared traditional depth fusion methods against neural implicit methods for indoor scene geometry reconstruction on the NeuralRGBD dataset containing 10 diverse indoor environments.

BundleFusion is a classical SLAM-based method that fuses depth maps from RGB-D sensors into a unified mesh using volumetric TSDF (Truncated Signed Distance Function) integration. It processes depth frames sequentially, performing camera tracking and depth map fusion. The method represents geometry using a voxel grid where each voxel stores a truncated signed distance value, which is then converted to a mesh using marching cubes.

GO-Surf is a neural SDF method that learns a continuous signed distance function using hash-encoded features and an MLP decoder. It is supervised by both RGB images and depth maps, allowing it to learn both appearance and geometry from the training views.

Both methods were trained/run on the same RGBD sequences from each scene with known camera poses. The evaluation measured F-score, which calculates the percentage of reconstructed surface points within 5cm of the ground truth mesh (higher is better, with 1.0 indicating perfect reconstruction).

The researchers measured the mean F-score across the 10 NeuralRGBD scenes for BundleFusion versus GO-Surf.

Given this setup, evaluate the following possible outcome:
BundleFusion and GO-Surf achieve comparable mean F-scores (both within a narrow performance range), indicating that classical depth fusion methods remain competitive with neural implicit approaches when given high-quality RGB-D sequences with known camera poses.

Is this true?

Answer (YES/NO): NO